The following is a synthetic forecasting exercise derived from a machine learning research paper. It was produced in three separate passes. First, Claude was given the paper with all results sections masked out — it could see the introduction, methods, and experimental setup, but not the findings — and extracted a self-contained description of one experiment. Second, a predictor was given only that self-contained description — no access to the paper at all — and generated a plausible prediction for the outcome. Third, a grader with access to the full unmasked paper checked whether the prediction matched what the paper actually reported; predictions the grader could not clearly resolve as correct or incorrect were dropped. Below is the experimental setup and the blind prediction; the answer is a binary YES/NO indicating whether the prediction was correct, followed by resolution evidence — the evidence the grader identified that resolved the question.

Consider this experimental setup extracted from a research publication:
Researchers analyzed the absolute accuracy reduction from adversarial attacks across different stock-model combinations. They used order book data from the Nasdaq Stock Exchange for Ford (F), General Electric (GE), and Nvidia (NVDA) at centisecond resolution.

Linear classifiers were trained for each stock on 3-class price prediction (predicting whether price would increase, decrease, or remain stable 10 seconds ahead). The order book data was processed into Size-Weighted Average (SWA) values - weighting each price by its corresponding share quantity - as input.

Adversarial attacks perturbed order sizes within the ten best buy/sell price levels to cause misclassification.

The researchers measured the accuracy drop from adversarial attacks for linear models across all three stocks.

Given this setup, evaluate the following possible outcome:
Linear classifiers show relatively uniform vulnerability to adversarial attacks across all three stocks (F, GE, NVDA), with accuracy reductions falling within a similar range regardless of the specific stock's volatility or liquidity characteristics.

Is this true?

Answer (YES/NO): NO